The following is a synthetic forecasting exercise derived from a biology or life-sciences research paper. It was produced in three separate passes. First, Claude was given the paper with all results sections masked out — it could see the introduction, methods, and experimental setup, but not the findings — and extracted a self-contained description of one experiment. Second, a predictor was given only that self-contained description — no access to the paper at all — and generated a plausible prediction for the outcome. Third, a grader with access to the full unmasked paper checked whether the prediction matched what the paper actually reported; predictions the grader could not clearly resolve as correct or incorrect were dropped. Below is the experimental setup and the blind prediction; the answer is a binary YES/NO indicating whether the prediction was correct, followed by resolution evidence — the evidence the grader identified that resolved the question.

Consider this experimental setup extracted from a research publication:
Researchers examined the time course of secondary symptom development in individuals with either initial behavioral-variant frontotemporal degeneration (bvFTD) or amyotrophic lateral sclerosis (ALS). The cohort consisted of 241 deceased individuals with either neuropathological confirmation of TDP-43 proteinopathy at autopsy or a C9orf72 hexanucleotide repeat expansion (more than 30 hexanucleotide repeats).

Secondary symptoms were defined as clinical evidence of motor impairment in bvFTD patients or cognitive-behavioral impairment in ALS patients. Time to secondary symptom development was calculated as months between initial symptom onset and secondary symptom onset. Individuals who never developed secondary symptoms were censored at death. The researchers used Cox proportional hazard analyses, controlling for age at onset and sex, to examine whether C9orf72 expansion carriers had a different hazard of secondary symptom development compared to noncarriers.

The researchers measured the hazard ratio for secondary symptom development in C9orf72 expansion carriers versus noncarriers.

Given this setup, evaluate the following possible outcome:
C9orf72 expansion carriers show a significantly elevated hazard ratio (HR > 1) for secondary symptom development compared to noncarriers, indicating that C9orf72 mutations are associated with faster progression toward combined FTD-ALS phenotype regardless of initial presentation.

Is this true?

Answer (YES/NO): YES